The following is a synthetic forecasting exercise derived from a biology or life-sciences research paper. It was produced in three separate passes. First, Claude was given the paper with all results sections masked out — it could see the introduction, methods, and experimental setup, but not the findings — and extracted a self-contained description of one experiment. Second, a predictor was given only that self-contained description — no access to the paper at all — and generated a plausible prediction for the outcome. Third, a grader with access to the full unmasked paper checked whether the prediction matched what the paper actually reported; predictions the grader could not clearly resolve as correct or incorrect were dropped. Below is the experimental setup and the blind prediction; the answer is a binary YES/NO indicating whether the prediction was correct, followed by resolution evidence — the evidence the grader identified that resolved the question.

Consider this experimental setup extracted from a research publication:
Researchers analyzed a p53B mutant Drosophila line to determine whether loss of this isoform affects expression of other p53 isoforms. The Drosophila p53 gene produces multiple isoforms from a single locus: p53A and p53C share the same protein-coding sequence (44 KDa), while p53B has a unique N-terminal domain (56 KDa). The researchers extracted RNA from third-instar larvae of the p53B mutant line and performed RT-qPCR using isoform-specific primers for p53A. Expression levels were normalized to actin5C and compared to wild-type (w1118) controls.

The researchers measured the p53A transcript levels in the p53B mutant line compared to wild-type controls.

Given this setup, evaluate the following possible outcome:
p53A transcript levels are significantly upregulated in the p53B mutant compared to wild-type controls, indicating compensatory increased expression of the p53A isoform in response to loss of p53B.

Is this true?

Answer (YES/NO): YES